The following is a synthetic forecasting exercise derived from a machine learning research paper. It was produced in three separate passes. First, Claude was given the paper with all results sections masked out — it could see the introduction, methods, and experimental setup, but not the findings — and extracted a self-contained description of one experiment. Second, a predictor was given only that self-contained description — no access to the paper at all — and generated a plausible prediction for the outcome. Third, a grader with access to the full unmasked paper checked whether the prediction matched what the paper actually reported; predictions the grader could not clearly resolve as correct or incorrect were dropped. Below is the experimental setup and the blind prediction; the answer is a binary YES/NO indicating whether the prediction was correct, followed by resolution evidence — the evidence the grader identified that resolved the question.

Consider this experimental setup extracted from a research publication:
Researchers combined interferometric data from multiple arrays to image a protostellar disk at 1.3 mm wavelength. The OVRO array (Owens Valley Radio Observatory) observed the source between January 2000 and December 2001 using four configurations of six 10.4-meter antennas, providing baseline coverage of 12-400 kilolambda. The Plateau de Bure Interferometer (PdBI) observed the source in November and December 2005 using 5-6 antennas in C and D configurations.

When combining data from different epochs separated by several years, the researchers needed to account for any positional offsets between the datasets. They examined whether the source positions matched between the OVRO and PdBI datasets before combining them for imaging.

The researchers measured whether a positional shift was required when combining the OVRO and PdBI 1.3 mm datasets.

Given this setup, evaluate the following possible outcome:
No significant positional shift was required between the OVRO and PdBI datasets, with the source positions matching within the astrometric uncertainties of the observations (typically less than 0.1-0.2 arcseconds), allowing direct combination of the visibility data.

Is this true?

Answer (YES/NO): NO